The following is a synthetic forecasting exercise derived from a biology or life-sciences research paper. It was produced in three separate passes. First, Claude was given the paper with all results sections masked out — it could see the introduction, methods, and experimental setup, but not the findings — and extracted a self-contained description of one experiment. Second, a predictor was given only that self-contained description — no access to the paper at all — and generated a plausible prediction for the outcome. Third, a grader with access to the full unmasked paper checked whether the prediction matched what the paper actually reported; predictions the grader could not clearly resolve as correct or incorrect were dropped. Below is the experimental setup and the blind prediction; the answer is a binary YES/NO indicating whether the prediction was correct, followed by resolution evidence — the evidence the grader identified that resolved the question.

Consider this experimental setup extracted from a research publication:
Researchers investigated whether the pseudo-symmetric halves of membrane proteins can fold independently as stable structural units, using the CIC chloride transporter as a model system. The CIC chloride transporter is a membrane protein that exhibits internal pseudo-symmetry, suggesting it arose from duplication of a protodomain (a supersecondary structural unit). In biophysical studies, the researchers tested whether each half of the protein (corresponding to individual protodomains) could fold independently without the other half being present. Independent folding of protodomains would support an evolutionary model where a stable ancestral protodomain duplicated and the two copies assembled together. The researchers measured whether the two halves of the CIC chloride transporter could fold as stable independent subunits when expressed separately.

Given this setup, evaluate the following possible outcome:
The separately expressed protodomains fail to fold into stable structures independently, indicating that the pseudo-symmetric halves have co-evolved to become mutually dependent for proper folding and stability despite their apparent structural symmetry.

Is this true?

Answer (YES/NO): NO